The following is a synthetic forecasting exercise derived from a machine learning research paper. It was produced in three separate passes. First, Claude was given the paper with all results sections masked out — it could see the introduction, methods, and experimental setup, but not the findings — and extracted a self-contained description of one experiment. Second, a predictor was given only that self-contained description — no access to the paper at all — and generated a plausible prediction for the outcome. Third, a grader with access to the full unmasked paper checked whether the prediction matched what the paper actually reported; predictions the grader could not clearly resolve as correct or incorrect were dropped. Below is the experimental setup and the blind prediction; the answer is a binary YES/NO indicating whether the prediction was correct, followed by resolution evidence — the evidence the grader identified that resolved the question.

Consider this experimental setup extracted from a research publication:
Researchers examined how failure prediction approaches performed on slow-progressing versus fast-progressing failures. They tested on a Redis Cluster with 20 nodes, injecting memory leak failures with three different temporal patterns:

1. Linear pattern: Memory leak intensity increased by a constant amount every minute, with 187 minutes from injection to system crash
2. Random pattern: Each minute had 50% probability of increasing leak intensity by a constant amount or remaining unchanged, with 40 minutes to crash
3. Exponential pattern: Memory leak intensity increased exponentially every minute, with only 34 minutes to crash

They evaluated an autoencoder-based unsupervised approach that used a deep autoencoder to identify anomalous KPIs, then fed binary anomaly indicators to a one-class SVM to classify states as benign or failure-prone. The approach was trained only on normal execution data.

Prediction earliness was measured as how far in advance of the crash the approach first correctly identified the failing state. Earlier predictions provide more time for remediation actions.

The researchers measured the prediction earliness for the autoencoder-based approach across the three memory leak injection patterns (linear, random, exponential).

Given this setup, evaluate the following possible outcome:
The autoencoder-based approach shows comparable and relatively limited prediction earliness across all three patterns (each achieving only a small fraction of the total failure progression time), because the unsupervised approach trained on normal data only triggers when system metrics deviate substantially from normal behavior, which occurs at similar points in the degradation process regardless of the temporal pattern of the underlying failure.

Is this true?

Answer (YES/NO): NO